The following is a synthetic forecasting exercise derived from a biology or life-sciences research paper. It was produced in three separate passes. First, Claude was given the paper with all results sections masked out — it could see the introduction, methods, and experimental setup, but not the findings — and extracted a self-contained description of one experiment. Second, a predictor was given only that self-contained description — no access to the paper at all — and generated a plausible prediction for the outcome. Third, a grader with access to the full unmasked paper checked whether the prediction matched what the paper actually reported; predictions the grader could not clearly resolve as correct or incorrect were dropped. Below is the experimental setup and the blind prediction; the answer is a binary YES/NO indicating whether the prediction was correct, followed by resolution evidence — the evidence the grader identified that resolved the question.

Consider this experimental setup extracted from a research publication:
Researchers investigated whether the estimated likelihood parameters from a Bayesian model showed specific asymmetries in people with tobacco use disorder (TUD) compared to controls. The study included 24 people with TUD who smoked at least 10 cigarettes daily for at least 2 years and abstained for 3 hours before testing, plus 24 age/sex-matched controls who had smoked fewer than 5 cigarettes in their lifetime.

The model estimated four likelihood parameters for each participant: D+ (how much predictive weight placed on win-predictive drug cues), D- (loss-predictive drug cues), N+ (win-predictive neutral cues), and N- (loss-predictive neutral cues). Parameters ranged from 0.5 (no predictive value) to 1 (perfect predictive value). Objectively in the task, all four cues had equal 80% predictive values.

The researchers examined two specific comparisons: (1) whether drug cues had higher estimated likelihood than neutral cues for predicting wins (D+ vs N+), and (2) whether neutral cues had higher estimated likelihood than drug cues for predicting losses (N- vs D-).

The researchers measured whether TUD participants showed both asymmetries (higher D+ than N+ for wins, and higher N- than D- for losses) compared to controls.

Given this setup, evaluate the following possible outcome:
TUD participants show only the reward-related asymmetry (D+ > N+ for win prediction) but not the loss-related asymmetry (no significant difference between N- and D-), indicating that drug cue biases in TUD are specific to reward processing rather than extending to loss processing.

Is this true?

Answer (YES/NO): NO